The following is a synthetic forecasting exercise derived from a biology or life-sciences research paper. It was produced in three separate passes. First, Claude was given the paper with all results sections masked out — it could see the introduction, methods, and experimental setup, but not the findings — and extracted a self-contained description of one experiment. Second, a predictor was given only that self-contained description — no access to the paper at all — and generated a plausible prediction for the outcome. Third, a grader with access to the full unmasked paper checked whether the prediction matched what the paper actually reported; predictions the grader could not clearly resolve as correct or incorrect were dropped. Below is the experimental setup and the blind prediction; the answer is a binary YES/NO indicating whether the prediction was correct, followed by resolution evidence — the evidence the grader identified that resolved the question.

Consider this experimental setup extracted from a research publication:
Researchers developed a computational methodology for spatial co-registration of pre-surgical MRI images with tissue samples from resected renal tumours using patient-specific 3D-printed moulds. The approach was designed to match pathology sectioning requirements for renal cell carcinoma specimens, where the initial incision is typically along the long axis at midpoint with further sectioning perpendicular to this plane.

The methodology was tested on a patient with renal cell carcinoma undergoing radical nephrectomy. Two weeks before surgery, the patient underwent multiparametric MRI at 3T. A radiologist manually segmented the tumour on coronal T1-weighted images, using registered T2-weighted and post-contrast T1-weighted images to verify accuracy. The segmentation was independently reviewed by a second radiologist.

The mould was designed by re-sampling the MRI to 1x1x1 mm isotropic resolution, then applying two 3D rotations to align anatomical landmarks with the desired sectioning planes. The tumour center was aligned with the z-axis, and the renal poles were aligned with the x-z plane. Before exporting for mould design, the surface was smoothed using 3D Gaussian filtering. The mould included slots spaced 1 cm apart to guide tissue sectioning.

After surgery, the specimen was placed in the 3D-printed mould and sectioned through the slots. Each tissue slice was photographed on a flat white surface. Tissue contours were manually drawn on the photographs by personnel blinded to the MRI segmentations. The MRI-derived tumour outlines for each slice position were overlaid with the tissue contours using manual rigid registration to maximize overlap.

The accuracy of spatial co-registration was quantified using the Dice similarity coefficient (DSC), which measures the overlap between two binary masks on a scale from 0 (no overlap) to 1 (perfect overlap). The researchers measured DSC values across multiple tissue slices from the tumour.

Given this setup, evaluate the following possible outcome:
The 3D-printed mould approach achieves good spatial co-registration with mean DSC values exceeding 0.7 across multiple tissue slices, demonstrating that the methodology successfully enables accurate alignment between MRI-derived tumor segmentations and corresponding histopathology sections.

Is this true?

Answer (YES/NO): YES